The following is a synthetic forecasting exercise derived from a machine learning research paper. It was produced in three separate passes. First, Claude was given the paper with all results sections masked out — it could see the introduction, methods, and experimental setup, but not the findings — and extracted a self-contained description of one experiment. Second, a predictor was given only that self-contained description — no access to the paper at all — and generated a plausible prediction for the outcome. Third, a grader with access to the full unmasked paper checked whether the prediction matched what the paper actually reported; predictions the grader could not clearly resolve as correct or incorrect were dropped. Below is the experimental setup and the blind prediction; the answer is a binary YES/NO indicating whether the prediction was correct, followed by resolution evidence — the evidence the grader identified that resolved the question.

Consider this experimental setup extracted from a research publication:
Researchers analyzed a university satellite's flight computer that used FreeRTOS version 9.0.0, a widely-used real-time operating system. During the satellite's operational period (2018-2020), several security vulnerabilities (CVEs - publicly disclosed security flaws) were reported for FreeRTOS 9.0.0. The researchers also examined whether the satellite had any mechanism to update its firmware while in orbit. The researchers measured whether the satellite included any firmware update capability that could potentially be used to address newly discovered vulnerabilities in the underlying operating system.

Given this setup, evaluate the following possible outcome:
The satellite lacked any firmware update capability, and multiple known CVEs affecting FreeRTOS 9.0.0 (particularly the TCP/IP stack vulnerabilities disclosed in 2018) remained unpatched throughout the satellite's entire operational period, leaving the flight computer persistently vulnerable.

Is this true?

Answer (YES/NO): NO